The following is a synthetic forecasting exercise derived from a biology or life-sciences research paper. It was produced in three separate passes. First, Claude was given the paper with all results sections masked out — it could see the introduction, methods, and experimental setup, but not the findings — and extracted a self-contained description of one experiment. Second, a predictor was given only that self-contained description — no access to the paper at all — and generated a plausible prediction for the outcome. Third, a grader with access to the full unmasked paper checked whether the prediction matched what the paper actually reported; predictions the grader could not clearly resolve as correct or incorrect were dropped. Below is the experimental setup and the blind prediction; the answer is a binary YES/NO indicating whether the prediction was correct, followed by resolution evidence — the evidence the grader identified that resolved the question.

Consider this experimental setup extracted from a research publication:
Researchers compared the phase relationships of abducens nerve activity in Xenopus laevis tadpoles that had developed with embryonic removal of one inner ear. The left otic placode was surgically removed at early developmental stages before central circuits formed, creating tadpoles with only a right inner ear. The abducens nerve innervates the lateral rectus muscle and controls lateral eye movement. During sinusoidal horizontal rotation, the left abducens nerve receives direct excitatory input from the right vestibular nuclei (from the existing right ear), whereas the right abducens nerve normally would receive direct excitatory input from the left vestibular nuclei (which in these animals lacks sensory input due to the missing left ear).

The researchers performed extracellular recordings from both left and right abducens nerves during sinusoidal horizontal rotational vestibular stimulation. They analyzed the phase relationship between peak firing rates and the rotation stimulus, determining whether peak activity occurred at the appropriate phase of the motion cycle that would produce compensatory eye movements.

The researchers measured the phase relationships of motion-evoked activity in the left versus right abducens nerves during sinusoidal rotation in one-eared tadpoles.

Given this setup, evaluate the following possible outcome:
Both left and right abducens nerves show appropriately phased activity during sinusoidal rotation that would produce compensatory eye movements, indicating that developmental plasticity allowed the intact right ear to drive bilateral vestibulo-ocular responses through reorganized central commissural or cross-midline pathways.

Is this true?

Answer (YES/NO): NO